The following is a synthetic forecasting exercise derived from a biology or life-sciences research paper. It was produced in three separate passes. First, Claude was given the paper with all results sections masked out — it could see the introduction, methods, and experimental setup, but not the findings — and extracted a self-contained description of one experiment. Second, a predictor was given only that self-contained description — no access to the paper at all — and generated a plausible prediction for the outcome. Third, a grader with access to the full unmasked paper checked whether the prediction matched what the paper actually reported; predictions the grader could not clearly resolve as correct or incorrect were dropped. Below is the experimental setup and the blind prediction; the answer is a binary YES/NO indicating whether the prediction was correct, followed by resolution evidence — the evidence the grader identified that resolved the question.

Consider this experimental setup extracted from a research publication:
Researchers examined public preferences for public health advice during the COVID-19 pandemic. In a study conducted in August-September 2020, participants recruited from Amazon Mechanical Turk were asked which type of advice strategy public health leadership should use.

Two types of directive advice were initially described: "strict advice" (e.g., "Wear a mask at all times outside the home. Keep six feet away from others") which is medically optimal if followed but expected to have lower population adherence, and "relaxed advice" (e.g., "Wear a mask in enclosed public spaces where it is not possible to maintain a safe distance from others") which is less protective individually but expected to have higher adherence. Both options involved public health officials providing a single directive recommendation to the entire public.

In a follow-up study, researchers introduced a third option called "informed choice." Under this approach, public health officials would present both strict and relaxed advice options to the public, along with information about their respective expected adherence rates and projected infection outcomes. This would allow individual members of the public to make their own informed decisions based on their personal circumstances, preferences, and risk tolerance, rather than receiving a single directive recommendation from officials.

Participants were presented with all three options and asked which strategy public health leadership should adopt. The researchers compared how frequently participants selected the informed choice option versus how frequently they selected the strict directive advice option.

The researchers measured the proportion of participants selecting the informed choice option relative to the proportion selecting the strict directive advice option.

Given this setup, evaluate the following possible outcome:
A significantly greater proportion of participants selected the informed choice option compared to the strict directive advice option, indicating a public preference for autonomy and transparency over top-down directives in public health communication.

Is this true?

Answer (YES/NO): NO